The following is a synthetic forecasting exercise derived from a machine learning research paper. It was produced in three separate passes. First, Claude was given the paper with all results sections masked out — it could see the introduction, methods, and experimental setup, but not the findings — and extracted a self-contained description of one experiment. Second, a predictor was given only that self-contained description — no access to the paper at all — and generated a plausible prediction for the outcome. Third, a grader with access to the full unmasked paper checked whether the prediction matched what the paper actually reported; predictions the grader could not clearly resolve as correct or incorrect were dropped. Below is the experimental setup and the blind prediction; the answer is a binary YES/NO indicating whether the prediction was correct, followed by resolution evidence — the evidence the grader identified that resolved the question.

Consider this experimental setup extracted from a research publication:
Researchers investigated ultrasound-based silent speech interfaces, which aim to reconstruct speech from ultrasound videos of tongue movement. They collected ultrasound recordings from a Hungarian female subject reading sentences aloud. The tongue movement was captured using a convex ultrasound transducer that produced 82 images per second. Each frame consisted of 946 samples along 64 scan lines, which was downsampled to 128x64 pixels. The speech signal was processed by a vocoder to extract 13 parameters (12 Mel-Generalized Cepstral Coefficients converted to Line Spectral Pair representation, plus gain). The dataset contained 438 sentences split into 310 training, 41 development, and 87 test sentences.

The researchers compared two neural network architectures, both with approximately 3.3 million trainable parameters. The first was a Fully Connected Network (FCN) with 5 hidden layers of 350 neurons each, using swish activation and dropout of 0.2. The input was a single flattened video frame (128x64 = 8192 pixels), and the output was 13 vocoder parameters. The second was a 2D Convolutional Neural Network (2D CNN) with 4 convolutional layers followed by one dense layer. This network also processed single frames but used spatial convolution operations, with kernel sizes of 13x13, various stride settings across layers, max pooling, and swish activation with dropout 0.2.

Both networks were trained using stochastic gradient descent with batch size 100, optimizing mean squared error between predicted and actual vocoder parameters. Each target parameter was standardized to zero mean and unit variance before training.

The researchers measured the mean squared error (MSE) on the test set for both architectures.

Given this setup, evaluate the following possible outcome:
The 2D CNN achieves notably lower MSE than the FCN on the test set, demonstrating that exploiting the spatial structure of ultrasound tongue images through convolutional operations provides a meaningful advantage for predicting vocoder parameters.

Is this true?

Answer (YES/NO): YES